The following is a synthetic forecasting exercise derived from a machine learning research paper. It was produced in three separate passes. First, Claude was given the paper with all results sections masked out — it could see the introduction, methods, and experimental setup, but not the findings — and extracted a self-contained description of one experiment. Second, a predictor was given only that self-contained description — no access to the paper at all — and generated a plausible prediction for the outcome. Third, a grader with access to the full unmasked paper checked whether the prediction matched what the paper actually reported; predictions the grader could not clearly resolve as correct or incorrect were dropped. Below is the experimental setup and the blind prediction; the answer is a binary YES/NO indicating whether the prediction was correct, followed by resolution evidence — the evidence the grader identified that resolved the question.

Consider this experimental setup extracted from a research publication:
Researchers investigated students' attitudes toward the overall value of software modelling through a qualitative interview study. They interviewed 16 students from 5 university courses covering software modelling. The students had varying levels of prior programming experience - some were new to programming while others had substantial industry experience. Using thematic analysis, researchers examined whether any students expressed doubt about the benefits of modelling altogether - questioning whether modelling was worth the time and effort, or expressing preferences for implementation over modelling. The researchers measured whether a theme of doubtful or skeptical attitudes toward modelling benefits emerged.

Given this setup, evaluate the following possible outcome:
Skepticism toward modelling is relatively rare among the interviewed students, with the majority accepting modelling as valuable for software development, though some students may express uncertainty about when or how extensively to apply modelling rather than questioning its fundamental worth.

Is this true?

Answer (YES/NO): NO